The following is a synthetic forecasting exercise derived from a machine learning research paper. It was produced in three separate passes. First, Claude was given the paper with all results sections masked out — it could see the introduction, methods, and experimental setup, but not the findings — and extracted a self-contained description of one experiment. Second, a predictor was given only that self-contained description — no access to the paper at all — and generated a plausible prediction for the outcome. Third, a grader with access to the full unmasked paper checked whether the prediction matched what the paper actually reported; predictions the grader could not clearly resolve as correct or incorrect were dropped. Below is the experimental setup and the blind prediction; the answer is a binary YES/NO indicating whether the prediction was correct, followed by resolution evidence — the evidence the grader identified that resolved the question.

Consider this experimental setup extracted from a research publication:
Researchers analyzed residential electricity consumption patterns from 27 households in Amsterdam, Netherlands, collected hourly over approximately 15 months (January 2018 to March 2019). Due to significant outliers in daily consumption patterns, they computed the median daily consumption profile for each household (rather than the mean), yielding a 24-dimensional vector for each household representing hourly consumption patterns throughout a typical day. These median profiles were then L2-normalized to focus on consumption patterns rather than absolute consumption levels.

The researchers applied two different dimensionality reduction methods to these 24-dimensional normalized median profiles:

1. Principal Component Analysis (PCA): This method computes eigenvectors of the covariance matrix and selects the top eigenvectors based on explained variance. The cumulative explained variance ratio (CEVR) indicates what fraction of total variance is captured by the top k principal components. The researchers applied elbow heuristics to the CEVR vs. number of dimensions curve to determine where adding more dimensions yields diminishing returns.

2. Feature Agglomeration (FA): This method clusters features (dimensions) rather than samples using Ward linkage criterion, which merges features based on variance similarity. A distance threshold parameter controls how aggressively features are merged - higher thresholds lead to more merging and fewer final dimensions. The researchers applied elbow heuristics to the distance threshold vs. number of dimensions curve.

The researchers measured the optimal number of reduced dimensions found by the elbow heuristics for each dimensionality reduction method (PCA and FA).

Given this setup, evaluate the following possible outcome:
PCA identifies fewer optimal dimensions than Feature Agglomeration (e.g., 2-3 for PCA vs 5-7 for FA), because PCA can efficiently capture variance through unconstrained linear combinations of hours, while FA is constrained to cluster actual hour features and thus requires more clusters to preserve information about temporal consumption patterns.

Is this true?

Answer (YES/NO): NO